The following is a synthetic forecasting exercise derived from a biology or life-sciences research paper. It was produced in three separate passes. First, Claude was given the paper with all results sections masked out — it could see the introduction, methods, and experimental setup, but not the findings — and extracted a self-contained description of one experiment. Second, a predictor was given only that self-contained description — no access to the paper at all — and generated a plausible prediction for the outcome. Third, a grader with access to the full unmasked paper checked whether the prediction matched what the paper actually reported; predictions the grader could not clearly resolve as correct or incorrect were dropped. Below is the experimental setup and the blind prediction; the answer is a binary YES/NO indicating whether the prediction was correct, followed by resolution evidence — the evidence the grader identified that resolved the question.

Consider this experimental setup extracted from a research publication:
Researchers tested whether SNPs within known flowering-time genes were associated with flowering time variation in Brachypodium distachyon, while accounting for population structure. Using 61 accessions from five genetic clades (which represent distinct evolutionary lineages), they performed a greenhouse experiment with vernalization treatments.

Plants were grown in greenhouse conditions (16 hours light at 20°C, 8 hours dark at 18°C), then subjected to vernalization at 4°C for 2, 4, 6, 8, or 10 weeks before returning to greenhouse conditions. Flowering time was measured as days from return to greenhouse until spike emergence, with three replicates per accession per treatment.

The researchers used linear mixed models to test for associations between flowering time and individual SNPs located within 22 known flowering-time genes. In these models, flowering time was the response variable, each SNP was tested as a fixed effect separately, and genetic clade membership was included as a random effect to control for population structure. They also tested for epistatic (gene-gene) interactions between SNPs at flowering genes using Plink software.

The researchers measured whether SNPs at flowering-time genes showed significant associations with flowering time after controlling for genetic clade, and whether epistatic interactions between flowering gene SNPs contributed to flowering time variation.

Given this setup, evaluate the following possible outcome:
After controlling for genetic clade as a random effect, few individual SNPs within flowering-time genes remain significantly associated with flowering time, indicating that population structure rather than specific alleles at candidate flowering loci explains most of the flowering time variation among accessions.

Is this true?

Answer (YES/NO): NO